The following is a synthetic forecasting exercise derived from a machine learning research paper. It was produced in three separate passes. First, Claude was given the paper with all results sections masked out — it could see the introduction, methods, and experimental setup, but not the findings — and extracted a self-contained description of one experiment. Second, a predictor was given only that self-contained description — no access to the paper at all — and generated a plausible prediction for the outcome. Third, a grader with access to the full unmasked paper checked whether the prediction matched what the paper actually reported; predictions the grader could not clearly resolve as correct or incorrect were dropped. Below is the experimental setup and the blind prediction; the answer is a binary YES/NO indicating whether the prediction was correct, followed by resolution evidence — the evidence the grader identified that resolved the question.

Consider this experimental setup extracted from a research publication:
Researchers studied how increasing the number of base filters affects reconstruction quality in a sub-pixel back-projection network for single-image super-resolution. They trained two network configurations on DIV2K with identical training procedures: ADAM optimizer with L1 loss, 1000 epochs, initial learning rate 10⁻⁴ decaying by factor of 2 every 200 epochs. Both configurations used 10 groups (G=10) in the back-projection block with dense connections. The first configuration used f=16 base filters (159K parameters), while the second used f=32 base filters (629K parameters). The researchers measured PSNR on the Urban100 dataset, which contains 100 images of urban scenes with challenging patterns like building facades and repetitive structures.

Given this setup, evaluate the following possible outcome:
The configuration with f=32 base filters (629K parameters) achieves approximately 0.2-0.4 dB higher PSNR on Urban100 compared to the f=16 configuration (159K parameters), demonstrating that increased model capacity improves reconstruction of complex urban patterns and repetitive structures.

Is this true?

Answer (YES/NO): NO